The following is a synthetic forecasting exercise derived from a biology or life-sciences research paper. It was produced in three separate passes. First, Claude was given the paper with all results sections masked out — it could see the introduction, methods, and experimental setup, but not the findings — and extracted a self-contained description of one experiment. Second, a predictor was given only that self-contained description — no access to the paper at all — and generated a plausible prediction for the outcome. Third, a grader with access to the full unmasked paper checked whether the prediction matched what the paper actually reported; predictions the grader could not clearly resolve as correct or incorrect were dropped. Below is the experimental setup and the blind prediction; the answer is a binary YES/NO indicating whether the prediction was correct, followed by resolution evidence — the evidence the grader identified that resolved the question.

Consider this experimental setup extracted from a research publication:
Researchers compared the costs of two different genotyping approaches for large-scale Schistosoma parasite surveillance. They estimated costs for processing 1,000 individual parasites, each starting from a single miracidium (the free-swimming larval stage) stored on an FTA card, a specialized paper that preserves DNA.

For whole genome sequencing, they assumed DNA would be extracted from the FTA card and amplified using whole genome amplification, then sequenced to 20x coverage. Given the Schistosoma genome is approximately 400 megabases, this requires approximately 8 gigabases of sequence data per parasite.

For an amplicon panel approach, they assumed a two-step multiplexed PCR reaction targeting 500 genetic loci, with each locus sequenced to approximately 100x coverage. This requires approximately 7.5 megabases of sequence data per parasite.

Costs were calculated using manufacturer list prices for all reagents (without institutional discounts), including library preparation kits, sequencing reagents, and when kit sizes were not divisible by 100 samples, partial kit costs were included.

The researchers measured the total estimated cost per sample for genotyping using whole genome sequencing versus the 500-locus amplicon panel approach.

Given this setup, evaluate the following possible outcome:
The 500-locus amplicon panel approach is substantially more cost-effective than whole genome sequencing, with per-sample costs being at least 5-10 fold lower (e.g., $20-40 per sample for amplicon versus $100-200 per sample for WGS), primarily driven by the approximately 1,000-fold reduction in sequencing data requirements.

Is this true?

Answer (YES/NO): NO